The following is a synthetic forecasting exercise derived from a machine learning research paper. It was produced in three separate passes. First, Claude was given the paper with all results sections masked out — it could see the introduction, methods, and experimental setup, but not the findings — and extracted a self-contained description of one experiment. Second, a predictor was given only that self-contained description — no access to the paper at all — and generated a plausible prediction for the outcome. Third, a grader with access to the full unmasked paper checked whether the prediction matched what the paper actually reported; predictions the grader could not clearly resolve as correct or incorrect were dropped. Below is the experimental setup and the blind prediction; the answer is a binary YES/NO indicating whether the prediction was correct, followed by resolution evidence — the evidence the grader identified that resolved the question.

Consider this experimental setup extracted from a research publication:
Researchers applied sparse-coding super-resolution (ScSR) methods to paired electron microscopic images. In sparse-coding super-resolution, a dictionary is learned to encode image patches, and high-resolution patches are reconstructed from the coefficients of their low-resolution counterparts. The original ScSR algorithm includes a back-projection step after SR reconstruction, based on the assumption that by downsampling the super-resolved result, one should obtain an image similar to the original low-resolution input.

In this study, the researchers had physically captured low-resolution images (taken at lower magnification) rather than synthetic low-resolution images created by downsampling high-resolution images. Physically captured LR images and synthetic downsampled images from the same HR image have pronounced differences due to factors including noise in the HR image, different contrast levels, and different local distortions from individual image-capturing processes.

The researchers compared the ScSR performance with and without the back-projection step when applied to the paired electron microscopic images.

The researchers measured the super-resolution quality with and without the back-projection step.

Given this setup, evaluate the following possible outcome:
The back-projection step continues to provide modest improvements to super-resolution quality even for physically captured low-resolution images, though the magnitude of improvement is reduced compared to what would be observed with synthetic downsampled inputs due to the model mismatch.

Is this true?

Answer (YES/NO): NO